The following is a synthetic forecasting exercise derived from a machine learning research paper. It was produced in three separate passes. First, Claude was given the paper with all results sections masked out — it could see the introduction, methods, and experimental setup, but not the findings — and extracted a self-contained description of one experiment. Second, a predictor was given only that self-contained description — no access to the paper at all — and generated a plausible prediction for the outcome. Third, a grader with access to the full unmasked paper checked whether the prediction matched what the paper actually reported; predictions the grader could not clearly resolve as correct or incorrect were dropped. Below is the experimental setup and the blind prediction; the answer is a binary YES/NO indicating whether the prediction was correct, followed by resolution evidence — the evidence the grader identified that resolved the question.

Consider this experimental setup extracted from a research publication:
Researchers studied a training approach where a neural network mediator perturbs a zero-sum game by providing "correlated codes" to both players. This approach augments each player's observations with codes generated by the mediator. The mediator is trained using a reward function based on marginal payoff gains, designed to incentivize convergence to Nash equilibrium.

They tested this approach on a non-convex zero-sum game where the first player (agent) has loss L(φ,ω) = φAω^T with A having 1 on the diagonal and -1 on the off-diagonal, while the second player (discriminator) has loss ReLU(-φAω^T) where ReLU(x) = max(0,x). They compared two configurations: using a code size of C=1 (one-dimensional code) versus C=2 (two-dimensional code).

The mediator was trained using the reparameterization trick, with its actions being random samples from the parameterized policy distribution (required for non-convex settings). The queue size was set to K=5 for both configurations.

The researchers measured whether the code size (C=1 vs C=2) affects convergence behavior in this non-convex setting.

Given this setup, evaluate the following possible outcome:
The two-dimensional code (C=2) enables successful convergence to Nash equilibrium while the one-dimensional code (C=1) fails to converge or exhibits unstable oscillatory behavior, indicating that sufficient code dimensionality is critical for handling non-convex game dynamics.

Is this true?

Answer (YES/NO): NO